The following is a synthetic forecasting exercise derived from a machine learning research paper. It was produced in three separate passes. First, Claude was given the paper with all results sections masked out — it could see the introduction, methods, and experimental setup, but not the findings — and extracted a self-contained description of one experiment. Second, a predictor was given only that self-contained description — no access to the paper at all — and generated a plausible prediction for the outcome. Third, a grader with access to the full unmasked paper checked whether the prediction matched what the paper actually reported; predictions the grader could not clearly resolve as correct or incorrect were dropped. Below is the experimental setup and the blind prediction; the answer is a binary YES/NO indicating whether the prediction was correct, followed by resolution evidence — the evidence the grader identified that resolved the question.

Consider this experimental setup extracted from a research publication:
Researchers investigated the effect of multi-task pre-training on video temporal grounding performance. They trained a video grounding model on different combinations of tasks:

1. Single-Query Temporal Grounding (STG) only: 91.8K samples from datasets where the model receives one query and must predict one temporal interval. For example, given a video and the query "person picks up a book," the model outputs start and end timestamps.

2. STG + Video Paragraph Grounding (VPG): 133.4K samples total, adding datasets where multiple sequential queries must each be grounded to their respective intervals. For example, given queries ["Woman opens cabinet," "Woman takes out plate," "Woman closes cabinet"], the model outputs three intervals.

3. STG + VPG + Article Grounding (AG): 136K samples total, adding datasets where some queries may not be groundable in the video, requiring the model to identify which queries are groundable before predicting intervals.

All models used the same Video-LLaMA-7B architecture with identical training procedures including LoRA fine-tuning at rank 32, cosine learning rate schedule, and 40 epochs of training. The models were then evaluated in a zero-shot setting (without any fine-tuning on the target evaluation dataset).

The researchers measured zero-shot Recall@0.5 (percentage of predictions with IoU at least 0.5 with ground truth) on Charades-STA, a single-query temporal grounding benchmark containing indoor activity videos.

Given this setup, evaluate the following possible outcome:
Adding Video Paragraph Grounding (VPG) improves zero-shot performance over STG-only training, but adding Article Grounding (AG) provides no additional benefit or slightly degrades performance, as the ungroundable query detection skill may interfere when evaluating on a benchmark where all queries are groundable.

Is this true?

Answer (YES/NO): NO